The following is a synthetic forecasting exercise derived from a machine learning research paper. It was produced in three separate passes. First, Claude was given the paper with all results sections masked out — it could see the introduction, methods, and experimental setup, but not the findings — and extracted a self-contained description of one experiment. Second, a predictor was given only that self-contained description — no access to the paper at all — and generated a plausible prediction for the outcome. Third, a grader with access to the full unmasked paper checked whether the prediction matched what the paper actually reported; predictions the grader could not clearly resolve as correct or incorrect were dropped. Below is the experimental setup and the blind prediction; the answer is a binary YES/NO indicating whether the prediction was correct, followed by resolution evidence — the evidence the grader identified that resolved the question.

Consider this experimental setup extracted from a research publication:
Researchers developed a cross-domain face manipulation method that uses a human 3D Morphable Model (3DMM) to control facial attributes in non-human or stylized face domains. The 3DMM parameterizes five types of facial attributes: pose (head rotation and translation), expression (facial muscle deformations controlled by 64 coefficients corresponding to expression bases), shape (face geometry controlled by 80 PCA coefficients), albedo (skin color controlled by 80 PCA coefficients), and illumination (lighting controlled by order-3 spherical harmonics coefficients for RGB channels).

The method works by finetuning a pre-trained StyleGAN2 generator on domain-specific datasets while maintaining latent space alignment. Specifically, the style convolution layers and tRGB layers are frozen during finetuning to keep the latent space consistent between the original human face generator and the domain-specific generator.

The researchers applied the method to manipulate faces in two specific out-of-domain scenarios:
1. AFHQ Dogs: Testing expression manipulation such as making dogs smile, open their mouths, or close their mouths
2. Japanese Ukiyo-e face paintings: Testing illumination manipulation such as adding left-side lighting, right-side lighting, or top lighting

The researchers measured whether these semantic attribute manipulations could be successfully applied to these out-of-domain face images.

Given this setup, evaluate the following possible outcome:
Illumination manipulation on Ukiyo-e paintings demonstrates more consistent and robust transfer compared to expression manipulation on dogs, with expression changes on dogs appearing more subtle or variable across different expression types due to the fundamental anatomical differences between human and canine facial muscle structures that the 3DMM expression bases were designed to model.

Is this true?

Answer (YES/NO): NO